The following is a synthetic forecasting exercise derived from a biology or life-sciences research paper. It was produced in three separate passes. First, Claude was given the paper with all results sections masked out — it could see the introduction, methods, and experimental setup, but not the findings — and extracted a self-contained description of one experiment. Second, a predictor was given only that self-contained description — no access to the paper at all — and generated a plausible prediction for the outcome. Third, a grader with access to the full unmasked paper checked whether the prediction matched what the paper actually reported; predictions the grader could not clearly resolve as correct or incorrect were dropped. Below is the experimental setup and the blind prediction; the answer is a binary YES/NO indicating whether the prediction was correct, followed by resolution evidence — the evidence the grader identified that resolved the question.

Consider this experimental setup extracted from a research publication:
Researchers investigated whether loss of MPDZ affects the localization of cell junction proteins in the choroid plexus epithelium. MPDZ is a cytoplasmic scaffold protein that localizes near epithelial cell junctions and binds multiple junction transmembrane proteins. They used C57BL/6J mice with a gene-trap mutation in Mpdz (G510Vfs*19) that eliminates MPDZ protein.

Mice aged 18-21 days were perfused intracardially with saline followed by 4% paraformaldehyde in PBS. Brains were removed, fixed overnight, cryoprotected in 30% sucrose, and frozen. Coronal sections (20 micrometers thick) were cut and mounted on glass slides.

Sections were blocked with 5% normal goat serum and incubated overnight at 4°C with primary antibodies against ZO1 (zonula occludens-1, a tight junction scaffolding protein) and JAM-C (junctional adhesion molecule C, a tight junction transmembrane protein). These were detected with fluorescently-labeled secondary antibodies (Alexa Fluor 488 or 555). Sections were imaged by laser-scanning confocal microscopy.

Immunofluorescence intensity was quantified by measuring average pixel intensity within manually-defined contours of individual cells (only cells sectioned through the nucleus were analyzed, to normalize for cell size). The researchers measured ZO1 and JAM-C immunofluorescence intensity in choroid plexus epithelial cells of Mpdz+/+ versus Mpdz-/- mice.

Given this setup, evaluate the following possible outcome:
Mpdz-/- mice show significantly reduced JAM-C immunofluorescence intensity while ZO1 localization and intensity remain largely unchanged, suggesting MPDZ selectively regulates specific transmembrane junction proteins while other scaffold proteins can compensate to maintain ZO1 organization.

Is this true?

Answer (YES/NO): NO